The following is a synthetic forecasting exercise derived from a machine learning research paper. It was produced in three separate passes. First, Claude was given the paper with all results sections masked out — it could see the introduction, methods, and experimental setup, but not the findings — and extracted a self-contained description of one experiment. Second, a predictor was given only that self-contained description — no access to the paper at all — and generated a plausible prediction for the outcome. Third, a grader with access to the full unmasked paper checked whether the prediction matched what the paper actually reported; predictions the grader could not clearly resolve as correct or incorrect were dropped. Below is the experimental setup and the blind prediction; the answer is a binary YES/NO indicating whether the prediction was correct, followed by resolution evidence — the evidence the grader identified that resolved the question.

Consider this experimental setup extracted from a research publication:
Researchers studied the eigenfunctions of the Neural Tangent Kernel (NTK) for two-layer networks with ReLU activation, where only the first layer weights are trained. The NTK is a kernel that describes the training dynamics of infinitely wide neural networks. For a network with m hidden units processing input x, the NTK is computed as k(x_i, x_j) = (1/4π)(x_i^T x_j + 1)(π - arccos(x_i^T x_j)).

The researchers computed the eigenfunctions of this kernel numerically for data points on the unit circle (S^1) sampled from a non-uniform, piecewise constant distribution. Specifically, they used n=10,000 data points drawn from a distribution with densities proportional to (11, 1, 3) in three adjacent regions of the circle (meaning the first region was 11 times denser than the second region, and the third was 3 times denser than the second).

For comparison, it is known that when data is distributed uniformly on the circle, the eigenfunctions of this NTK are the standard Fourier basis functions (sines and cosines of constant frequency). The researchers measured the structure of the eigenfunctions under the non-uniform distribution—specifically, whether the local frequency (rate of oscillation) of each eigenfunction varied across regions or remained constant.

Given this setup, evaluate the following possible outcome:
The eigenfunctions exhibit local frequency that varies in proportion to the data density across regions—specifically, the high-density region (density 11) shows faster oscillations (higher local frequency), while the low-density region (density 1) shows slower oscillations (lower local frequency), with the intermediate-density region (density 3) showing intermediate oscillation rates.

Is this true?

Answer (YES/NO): NO